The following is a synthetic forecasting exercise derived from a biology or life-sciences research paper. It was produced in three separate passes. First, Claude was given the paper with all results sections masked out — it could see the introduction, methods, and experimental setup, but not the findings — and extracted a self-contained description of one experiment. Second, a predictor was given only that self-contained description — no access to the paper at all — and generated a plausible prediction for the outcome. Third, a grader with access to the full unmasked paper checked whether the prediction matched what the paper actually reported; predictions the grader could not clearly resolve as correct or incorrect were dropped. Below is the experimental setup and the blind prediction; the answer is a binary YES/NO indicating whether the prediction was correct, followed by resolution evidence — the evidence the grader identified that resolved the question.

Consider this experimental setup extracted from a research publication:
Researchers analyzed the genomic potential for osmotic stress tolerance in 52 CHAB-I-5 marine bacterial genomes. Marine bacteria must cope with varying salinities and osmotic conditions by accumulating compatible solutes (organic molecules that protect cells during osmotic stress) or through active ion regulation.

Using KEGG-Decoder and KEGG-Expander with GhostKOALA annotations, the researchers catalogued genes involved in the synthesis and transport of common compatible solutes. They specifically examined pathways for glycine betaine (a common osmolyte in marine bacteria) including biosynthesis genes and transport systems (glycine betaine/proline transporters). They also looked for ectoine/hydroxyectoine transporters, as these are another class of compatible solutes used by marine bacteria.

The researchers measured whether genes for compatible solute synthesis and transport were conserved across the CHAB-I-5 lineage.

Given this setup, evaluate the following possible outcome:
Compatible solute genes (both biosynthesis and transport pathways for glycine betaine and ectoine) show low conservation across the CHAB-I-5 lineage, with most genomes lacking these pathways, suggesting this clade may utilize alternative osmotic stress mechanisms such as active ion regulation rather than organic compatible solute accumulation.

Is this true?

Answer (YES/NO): NO